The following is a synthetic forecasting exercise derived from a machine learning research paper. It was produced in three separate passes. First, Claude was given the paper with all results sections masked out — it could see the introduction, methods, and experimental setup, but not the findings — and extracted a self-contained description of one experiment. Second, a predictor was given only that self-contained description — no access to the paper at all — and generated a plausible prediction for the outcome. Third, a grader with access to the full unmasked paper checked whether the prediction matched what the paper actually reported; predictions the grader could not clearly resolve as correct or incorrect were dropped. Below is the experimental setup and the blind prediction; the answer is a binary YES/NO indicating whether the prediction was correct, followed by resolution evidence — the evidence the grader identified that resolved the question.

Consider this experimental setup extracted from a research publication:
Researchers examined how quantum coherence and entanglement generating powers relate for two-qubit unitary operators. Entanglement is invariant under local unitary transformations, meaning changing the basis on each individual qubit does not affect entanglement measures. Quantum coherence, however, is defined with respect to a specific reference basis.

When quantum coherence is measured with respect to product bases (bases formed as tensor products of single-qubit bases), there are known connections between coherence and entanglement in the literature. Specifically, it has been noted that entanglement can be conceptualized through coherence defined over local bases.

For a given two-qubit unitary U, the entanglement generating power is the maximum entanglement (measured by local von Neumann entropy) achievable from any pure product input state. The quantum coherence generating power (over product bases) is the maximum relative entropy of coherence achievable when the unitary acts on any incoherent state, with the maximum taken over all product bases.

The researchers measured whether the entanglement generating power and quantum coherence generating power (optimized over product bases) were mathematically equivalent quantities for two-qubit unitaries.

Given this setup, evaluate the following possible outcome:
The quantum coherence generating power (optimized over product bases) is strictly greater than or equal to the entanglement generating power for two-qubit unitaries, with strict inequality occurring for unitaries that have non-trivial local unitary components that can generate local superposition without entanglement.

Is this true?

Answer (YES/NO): NO